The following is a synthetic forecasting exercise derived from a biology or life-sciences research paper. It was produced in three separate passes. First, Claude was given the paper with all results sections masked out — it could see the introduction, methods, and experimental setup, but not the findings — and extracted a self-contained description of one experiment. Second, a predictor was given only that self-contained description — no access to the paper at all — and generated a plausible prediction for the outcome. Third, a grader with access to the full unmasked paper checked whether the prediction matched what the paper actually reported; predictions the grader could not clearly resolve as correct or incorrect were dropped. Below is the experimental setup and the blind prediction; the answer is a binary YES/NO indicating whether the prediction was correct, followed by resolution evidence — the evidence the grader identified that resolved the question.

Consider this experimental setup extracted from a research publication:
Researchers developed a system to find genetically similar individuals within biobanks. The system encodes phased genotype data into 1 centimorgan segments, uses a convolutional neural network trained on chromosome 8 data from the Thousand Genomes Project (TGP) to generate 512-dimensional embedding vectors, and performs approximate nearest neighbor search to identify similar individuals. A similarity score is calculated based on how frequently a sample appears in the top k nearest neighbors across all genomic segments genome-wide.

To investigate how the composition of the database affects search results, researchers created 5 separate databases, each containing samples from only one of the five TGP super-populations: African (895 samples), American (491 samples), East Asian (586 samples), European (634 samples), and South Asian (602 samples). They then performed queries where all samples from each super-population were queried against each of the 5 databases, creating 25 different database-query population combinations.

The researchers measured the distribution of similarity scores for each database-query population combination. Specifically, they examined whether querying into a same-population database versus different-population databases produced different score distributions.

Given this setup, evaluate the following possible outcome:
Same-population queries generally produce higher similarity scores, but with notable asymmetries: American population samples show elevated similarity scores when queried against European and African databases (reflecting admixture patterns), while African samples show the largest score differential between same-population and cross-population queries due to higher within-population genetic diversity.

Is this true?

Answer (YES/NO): NO